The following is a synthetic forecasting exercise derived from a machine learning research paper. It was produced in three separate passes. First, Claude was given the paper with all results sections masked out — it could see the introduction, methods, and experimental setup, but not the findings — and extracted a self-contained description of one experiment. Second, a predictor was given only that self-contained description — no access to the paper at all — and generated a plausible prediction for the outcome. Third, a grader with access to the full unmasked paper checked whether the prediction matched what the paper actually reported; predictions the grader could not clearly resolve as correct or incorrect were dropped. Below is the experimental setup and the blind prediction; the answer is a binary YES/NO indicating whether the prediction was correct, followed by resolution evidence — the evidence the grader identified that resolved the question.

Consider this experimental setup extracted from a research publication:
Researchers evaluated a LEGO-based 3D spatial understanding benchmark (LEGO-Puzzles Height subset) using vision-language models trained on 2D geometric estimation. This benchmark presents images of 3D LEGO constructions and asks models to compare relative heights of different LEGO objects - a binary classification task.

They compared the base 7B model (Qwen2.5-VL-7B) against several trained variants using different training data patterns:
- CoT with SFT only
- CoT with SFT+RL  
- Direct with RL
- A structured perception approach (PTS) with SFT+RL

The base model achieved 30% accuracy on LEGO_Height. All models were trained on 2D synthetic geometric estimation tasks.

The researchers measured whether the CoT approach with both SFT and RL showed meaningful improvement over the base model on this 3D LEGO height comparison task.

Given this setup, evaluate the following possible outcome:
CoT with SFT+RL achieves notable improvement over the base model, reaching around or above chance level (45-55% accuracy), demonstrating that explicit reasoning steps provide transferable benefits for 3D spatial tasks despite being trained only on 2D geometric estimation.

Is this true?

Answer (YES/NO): NO